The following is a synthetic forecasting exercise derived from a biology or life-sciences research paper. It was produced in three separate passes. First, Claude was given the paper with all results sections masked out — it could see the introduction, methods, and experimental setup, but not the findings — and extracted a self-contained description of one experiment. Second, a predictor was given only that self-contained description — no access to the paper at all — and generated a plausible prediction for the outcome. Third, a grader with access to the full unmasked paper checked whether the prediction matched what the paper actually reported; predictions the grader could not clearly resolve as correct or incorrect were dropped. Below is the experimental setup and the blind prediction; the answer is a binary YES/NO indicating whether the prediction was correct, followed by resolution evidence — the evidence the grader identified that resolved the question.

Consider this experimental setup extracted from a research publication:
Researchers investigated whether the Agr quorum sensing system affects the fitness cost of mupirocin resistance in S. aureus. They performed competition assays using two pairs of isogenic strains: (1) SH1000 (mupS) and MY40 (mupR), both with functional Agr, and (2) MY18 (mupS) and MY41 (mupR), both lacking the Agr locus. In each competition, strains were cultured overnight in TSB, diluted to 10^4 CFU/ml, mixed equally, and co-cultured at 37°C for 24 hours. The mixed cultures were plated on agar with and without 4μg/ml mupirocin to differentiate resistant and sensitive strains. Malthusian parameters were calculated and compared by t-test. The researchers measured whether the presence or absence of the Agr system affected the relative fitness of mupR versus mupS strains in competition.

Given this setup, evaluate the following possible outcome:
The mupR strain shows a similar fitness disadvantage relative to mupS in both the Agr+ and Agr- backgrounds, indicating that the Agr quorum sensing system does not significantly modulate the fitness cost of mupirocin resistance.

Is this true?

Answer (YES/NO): NO